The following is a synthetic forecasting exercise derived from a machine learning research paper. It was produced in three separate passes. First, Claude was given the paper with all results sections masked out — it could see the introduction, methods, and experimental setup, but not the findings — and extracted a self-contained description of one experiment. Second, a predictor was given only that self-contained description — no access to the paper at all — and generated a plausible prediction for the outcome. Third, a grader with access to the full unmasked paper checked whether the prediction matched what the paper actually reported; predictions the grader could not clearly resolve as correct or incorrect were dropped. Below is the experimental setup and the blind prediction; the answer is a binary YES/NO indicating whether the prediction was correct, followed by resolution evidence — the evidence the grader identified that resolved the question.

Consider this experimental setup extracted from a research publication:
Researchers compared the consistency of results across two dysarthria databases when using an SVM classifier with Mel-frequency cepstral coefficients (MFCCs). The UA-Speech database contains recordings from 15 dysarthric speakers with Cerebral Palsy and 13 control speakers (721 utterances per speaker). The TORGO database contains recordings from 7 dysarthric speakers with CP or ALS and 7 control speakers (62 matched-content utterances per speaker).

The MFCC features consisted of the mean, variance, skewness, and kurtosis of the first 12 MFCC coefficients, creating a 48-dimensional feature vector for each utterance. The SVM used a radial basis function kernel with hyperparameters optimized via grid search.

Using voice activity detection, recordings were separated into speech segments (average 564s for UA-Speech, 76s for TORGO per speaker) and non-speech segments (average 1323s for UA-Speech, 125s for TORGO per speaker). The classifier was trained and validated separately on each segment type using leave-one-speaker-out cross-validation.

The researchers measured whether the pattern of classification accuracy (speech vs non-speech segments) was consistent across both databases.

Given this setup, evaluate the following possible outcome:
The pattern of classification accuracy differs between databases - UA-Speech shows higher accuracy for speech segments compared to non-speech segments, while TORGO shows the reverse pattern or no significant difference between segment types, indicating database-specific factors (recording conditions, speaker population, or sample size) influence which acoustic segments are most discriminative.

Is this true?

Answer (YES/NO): NO